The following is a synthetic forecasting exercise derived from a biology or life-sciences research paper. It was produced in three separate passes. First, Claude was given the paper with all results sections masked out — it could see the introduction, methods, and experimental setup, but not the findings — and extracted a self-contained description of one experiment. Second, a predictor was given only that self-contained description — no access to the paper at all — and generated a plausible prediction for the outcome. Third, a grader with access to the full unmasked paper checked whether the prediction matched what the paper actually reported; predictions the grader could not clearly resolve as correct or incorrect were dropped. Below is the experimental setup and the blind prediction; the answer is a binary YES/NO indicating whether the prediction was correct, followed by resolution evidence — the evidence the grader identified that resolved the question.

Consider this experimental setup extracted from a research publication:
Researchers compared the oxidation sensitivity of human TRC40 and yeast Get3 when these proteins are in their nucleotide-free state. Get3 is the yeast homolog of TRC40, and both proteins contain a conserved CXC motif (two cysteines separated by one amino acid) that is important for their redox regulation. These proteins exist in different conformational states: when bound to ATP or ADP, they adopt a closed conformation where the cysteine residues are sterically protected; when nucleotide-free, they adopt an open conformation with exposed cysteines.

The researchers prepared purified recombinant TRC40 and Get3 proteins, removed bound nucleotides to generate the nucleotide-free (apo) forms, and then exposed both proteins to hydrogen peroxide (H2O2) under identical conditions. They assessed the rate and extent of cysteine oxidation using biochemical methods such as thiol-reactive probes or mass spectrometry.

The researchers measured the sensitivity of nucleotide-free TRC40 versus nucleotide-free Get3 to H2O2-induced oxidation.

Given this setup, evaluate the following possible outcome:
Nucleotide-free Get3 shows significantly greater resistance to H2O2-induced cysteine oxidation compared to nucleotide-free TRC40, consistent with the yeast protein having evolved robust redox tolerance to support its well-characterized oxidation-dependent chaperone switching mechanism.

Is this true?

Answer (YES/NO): YES